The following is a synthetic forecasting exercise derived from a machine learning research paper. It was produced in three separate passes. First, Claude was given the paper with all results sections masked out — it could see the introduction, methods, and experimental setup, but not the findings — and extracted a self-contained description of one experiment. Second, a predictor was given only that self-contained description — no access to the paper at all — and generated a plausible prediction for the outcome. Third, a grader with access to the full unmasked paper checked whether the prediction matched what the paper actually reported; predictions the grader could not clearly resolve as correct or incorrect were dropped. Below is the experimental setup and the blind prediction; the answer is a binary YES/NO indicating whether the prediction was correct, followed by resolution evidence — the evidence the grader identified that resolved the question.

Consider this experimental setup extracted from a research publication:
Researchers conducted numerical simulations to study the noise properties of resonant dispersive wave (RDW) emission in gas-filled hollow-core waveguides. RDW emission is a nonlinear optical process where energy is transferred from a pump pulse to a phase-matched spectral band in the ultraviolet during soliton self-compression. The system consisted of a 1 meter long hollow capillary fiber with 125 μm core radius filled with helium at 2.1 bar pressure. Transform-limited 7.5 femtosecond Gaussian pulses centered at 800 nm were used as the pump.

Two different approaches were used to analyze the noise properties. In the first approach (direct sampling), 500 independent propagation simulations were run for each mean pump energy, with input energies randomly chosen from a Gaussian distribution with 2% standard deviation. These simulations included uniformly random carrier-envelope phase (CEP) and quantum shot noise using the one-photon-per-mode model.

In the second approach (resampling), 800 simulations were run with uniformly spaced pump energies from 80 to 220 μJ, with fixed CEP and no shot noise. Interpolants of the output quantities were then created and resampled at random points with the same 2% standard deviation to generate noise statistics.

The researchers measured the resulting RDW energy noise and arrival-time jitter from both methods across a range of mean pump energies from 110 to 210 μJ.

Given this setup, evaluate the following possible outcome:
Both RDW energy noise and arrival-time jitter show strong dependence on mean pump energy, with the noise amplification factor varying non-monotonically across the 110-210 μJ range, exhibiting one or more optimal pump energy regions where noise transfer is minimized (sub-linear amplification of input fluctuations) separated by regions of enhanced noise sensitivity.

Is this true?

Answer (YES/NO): YES